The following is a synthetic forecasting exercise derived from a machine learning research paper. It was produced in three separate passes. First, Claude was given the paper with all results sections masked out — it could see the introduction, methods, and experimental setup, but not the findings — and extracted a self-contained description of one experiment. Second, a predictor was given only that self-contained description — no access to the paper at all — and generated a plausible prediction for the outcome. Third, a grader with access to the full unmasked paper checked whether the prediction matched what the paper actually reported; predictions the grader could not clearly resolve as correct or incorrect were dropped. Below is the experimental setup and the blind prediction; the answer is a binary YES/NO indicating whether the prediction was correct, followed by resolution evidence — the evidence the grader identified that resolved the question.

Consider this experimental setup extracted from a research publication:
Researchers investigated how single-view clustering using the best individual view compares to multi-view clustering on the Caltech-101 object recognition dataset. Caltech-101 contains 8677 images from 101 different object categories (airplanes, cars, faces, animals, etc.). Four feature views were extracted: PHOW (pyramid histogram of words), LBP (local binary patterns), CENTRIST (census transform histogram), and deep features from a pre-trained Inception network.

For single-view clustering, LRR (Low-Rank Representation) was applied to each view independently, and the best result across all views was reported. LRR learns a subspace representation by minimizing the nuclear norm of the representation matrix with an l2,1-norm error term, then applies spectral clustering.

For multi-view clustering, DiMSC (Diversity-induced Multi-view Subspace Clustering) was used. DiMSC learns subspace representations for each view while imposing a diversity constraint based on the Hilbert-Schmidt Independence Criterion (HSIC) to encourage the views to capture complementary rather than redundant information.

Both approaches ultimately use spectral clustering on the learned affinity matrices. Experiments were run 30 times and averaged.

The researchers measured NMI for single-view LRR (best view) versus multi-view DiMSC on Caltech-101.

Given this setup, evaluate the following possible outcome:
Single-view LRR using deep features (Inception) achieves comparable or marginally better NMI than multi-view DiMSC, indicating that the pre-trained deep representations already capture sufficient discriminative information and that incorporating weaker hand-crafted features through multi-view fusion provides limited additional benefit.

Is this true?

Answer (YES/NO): NO